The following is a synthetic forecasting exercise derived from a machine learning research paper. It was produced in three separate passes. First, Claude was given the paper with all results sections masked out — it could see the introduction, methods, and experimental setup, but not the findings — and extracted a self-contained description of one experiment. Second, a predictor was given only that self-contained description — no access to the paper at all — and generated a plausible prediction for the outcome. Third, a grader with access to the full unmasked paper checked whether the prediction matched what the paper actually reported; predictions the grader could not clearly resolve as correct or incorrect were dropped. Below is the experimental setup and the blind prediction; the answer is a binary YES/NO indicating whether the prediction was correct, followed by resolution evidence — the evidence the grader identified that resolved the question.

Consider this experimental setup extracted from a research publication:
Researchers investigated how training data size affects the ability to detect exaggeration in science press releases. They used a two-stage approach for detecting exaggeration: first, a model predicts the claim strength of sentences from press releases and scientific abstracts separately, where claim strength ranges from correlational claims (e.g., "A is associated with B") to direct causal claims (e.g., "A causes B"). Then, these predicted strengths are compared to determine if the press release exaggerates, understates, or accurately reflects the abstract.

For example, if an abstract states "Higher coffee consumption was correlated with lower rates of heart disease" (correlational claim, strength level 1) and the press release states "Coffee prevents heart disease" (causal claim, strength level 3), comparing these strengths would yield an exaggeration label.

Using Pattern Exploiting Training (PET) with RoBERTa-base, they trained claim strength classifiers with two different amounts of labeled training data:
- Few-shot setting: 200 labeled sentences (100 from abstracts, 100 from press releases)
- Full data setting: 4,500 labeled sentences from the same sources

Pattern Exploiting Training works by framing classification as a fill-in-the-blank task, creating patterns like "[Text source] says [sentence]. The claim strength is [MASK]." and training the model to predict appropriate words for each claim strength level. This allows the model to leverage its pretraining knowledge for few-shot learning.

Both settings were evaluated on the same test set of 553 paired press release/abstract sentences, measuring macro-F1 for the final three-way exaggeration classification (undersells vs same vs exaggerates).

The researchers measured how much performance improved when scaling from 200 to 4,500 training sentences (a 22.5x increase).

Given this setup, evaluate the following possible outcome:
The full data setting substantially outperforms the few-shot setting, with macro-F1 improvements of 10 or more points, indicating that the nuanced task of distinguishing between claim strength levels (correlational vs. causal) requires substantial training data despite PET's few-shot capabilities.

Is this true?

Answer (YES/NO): NO